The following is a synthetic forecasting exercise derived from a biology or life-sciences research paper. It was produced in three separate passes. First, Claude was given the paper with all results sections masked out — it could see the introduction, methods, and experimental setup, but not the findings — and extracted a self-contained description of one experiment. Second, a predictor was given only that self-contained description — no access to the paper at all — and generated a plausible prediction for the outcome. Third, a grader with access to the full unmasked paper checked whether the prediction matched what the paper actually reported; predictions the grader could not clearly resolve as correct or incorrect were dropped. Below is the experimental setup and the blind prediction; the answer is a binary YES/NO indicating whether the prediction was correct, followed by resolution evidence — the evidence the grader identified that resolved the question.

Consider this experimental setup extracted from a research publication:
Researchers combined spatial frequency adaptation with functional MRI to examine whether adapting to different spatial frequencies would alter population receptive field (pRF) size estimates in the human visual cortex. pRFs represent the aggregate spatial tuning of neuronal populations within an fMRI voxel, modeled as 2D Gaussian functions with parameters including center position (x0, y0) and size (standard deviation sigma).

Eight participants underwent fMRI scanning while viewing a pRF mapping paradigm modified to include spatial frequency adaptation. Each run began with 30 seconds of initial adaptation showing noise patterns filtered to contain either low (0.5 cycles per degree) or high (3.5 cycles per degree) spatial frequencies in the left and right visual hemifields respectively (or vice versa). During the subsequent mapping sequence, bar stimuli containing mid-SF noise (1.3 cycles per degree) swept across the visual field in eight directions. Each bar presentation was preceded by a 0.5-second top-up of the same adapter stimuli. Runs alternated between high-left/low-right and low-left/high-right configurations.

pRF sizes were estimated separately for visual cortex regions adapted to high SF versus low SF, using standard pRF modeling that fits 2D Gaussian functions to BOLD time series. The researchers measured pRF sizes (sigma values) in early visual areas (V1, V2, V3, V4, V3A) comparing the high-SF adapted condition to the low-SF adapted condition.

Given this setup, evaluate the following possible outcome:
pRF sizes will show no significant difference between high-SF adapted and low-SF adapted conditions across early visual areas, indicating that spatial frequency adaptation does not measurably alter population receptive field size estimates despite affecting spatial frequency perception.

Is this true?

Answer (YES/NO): NO